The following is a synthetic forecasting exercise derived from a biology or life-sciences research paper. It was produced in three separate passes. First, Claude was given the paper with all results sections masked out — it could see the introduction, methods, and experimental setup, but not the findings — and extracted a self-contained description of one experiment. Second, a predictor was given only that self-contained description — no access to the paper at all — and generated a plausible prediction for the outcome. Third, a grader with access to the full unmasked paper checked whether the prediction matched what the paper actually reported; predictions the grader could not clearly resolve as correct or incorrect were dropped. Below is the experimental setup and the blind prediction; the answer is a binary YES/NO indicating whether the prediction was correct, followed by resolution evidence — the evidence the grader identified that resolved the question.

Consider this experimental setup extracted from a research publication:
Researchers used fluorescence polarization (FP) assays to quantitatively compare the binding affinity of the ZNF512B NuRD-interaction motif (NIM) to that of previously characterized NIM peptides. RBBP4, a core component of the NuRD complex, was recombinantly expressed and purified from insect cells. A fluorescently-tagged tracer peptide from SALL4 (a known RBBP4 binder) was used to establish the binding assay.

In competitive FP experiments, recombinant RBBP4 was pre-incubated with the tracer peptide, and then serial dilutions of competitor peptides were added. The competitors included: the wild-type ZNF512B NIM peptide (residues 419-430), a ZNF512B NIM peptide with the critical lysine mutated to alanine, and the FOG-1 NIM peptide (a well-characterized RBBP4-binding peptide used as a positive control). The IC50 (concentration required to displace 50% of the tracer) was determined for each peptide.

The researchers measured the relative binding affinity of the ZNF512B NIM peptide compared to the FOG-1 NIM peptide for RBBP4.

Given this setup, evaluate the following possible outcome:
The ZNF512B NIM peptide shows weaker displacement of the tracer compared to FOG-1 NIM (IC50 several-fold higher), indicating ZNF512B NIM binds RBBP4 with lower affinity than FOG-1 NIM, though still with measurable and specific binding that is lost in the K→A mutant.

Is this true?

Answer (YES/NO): NO